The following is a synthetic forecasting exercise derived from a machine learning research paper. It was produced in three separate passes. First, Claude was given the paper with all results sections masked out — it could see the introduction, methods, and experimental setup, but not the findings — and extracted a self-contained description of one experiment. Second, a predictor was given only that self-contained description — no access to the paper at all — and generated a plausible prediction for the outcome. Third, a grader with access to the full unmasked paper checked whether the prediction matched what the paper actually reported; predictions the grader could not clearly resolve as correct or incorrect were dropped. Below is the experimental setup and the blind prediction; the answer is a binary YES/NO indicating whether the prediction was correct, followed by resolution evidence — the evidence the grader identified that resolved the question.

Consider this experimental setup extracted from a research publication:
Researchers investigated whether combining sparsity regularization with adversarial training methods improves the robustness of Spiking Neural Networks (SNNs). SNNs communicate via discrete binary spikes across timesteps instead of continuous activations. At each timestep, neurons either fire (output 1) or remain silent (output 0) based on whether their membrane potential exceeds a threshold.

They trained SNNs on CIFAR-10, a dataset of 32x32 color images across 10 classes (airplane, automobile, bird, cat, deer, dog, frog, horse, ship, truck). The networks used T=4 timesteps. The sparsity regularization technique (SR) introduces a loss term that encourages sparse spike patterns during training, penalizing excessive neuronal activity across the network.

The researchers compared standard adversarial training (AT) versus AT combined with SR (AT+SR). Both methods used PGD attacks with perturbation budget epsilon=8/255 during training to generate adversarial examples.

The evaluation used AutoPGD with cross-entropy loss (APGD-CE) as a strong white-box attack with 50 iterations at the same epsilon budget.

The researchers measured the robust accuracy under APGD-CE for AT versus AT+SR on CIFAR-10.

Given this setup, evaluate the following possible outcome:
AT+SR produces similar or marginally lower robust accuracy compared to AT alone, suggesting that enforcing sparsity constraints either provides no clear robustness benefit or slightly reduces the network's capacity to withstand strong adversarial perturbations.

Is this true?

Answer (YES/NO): NO